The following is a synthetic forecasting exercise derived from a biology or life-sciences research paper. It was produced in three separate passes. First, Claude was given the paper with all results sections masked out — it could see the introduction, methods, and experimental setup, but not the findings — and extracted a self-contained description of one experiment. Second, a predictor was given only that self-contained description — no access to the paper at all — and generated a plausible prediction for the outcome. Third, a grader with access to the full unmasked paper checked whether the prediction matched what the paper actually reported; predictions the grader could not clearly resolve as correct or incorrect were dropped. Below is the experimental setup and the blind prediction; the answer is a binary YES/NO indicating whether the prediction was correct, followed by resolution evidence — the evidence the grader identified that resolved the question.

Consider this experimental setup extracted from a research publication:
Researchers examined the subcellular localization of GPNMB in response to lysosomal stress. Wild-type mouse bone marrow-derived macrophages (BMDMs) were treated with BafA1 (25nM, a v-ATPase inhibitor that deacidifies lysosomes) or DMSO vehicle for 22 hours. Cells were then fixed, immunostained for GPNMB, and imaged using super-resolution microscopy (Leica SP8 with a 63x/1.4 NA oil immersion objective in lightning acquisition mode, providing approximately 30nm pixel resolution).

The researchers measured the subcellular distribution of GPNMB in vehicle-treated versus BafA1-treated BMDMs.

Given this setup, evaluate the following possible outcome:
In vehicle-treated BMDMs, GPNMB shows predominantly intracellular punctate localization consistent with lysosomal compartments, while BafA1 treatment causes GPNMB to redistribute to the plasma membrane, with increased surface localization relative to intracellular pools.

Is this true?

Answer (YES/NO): NO